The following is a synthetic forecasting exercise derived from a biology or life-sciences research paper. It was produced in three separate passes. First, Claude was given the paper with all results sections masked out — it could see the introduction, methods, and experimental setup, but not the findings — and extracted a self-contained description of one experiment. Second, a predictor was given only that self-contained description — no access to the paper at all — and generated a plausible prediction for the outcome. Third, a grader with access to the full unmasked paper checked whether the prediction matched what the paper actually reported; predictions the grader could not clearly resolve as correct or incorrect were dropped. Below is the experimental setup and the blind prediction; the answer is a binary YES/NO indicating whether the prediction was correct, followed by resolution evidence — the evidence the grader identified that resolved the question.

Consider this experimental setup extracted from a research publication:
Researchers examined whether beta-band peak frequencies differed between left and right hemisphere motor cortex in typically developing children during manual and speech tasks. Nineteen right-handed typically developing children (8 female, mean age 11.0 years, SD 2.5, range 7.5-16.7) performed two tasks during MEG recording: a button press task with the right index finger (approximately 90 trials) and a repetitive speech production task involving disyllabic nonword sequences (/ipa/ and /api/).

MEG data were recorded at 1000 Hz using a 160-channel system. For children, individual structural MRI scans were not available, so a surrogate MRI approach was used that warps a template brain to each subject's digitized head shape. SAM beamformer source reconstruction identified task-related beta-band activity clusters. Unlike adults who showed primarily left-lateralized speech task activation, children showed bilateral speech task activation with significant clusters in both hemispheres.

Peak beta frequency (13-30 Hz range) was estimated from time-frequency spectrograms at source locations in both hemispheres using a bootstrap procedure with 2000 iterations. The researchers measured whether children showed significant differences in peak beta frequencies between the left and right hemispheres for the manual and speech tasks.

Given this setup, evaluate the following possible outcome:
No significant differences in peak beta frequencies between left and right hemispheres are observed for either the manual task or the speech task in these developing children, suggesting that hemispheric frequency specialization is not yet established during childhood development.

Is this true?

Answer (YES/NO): NO